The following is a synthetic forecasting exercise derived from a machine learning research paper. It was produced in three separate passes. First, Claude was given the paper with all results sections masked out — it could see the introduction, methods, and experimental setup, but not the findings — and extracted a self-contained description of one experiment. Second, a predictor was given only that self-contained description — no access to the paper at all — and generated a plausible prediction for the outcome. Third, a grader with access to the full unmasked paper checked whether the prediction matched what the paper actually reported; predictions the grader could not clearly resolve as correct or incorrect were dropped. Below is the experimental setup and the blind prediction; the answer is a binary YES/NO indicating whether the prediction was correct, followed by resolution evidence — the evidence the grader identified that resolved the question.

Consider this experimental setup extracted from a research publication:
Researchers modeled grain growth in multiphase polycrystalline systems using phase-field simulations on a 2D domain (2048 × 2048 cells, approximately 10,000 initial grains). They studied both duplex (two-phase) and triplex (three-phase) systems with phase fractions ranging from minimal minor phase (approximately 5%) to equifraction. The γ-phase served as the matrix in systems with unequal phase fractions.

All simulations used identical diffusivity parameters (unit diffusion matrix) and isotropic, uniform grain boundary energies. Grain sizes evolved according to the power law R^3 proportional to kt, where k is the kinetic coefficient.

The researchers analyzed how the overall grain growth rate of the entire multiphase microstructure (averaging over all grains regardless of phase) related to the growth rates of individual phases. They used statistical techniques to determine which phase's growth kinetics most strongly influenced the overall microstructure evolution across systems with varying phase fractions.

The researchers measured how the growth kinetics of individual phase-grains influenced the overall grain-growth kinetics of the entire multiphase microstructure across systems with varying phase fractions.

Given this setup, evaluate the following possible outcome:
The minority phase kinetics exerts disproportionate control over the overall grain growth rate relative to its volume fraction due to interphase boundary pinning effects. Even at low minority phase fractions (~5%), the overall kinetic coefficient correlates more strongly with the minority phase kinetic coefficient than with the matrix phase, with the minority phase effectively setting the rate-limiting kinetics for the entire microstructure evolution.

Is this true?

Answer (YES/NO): NO